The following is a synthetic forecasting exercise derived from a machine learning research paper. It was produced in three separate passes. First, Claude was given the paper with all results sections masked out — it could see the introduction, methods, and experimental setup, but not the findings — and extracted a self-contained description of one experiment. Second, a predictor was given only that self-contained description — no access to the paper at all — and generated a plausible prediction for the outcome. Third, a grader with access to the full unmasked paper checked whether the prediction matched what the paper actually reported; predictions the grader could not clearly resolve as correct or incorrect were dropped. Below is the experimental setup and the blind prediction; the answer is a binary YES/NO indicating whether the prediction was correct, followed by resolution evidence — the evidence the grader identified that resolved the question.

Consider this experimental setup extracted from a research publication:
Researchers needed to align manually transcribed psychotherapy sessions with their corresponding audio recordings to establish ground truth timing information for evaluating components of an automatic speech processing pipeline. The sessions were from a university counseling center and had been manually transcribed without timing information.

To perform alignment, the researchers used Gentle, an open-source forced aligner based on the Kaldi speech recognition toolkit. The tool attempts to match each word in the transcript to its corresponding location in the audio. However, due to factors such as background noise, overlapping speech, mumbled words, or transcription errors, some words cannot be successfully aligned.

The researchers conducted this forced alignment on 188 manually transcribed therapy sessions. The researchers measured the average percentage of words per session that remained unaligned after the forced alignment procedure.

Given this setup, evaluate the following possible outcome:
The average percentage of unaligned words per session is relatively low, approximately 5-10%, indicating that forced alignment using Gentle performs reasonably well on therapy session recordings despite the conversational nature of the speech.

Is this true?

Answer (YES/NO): YES